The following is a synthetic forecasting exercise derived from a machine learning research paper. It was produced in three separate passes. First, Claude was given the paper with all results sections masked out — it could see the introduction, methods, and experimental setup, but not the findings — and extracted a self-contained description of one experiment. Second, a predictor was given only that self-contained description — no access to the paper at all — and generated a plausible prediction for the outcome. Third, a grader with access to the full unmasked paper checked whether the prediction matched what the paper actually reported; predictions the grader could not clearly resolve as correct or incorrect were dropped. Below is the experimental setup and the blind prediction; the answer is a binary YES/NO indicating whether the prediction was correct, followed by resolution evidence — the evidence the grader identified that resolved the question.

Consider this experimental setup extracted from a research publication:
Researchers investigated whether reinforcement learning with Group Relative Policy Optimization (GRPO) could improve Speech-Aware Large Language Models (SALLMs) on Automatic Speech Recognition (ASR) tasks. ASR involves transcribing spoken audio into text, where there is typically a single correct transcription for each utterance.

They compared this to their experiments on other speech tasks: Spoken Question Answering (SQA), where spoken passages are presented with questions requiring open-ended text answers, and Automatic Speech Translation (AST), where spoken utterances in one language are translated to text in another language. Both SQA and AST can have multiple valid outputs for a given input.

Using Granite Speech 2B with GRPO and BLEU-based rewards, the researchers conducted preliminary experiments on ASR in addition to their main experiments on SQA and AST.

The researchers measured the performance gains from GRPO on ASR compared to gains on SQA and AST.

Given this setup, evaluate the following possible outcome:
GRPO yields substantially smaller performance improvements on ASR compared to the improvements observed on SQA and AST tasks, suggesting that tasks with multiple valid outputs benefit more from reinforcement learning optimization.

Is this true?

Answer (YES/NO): YES